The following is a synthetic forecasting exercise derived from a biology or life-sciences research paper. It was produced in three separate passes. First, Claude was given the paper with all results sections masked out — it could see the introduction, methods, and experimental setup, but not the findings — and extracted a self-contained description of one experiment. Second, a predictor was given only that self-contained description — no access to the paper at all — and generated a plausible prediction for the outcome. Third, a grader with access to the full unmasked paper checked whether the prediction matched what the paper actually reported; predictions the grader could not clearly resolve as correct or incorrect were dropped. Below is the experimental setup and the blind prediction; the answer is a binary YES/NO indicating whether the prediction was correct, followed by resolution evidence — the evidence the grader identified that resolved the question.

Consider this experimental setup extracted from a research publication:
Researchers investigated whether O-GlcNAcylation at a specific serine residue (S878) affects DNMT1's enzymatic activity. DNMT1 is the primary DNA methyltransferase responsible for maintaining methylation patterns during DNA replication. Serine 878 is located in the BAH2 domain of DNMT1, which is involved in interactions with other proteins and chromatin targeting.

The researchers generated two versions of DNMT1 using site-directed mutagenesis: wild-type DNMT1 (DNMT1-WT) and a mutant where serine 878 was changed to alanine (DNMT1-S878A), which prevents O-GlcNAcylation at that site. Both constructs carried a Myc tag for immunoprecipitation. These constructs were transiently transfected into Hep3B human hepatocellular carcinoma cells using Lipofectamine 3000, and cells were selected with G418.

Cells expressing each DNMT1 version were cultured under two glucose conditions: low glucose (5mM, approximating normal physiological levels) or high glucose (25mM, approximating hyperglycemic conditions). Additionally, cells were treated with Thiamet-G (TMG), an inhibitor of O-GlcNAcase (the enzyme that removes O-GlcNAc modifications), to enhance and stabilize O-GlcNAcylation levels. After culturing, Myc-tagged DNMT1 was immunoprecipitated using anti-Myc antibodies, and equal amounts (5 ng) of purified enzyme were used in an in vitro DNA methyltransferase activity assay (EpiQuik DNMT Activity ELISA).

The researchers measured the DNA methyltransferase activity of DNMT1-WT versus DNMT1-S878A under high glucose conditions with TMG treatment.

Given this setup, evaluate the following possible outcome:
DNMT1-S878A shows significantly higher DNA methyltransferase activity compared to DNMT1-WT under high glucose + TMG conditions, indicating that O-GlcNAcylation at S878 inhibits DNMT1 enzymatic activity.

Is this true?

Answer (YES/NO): YES